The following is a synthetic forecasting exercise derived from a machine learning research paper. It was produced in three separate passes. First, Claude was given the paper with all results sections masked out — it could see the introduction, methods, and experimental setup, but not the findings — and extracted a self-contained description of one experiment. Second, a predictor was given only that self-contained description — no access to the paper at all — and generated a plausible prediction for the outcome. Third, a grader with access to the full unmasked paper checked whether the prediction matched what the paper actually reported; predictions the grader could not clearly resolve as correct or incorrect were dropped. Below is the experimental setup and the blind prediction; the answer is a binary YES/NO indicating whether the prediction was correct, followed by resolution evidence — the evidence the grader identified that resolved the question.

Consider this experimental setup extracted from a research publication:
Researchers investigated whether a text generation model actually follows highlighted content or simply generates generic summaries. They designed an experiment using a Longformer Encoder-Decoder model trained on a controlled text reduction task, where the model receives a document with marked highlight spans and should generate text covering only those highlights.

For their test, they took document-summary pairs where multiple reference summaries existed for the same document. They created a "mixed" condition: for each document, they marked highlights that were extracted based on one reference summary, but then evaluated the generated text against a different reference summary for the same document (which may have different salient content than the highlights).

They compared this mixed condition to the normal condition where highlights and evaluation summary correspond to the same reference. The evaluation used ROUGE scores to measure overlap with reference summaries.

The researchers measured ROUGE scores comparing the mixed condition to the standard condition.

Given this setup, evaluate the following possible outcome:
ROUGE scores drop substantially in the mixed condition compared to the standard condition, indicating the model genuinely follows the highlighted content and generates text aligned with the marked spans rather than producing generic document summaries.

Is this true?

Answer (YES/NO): YES